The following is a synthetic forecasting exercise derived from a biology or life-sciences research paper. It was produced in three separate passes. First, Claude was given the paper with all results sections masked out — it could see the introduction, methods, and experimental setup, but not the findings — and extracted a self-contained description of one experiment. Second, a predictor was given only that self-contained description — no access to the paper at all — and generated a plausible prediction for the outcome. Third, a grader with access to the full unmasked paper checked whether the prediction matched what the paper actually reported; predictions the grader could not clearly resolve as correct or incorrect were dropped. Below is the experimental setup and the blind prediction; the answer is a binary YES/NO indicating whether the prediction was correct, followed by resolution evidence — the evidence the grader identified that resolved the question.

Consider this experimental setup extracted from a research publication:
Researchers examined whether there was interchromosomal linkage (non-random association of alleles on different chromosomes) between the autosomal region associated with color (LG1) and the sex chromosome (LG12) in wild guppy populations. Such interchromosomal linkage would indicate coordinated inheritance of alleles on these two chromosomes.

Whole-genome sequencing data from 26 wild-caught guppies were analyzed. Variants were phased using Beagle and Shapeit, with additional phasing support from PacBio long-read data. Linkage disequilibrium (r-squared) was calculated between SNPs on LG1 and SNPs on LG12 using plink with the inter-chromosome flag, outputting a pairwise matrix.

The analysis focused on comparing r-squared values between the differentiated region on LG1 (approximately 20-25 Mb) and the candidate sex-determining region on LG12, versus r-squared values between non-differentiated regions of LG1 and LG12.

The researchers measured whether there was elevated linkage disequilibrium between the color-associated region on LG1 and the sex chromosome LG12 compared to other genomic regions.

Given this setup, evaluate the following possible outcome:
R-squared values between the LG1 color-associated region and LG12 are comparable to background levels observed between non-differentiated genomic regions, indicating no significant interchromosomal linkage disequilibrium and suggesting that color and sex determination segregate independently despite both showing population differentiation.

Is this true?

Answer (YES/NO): YES